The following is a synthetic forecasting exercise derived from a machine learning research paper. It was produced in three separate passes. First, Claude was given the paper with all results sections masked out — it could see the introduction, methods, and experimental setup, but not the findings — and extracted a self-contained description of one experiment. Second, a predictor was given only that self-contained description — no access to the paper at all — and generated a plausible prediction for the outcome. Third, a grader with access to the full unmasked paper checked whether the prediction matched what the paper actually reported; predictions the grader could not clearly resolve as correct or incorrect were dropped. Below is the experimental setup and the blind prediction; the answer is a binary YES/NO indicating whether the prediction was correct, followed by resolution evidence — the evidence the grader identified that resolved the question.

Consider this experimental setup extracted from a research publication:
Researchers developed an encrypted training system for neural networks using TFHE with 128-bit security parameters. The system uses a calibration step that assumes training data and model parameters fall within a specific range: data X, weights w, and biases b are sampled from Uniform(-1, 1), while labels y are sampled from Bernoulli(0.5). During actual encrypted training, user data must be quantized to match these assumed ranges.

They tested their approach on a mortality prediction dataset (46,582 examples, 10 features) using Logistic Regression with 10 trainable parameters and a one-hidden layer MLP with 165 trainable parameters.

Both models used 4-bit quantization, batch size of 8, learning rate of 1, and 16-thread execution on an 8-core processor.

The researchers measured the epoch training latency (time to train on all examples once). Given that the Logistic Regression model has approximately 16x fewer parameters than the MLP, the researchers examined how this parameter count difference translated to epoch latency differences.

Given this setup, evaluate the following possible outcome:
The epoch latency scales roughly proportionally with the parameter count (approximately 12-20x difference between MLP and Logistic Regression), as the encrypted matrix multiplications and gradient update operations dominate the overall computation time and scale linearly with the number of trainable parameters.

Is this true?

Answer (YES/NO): NO